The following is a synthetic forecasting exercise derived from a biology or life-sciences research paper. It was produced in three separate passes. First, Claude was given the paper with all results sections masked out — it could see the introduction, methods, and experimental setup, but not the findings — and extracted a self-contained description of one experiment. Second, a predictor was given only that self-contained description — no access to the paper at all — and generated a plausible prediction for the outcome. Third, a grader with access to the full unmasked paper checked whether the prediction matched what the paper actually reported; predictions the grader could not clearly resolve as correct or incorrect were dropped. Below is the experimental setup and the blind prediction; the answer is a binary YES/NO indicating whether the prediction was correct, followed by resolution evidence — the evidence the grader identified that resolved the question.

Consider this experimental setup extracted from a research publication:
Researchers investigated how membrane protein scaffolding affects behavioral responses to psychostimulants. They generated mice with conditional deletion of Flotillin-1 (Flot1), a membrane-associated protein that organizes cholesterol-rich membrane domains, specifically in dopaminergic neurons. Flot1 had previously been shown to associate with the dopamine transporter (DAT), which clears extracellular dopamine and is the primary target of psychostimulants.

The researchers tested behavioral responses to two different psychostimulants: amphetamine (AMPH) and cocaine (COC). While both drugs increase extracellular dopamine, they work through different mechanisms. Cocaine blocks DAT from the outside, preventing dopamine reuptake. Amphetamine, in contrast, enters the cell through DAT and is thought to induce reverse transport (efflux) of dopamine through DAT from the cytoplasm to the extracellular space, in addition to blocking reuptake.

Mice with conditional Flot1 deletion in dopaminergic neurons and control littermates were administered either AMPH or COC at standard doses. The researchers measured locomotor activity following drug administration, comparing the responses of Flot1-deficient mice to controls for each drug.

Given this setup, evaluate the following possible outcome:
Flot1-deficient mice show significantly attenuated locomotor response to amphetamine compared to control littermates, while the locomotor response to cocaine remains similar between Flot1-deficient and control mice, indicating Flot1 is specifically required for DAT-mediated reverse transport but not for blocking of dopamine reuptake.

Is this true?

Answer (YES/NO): YES